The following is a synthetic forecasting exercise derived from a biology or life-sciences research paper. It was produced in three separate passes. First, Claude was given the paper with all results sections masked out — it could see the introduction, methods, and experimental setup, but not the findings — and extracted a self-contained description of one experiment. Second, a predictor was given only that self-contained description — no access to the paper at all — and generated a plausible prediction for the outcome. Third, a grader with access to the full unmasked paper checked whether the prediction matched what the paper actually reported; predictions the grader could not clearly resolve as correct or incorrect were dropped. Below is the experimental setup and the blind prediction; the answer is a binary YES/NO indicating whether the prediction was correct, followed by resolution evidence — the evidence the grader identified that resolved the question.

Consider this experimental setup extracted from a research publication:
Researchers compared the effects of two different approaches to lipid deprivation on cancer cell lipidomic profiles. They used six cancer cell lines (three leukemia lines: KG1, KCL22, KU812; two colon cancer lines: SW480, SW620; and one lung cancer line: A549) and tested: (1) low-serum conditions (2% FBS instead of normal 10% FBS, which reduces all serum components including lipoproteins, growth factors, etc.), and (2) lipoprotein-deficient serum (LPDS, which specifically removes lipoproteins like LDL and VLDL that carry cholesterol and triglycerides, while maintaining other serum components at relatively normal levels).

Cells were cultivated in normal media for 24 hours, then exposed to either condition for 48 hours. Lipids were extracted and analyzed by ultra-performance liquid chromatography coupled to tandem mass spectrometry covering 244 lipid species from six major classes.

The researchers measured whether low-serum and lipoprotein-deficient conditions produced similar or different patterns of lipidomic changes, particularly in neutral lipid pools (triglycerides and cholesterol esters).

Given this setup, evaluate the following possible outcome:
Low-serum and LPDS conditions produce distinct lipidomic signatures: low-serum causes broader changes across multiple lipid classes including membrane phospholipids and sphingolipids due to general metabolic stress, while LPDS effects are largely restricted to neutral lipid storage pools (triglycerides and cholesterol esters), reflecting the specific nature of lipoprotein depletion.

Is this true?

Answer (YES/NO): NO